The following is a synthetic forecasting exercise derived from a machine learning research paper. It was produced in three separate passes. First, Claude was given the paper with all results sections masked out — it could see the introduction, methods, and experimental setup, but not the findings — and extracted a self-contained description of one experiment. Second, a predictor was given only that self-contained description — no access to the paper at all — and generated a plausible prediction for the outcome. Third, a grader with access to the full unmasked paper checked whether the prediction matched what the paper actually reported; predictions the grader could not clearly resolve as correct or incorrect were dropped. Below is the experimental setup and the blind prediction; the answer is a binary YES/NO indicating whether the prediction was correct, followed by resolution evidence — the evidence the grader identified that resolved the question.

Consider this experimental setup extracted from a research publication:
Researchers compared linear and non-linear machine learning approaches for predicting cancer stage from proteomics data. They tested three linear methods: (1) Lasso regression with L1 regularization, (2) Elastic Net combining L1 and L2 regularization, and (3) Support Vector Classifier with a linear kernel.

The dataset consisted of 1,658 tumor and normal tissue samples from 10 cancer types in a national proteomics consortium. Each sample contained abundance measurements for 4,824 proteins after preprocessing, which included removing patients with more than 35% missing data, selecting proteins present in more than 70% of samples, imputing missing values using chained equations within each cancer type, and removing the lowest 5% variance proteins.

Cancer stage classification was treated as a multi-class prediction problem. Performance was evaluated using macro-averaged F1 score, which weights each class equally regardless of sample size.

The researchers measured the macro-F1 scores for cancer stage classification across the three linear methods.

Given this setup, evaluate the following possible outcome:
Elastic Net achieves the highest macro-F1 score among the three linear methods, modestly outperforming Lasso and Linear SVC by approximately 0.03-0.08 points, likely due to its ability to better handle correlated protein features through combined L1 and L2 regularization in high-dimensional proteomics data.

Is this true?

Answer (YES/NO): NO